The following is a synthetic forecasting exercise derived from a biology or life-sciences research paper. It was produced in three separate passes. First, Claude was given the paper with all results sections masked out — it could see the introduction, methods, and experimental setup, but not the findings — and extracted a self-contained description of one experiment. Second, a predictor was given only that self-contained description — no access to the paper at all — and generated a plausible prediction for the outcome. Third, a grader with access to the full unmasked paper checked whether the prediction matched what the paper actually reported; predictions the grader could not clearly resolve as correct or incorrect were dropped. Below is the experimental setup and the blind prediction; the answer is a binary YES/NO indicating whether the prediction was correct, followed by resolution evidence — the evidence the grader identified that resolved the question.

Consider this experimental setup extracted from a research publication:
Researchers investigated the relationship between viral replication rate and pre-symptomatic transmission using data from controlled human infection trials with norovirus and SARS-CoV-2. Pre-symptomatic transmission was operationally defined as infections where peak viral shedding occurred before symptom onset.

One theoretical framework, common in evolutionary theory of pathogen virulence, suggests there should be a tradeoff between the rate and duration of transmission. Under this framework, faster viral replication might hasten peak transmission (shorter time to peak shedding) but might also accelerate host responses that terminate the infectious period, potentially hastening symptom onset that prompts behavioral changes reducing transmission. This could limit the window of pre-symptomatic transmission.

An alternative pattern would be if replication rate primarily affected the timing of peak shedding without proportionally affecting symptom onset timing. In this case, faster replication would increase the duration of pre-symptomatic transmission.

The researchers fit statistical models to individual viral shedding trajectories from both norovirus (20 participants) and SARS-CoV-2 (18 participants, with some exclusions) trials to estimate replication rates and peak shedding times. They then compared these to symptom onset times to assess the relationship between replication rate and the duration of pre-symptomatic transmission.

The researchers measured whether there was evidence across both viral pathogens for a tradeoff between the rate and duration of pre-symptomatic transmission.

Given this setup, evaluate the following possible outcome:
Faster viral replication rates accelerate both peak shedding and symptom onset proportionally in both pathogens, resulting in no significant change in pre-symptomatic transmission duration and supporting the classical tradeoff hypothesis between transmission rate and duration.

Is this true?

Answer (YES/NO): NO